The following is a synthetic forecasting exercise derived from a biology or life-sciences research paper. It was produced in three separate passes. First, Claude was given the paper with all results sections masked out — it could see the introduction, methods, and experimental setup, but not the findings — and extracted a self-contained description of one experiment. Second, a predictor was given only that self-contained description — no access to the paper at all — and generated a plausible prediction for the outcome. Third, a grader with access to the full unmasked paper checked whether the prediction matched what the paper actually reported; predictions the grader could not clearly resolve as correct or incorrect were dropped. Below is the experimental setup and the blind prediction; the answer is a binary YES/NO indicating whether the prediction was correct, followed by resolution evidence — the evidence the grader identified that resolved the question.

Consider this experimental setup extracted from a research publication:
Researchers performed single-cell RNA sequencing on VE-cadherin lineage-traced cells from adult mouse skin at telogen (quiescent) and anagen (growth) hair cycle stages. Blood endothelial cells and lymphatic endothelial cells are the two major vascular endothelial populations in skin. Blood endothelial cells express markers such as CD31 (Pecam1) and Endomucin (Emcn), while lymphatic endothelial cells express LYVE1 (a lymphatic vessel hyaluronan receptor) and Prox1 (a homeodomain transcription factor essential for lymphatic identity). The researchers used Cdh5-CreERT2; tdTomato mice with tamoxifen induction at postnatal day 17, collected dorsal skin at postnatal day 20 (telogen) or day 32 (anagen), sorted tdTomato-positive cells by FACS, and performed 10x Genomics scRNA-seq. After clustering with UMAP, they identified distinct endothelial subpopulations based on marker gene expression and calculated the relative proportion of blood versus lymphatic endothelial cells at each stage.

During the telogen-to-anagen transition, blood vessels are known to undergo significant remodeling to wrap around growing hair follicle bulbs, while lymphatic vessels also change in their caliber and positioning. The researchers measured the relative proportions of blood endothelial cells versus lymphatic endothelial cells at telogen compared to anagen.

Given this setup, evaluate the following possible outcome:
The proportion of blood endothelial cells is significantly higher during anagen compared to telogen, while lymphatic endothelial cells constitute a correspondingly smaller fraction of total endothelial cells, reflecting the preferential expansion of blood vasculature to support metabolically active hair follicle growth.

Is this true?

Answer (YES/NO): YES